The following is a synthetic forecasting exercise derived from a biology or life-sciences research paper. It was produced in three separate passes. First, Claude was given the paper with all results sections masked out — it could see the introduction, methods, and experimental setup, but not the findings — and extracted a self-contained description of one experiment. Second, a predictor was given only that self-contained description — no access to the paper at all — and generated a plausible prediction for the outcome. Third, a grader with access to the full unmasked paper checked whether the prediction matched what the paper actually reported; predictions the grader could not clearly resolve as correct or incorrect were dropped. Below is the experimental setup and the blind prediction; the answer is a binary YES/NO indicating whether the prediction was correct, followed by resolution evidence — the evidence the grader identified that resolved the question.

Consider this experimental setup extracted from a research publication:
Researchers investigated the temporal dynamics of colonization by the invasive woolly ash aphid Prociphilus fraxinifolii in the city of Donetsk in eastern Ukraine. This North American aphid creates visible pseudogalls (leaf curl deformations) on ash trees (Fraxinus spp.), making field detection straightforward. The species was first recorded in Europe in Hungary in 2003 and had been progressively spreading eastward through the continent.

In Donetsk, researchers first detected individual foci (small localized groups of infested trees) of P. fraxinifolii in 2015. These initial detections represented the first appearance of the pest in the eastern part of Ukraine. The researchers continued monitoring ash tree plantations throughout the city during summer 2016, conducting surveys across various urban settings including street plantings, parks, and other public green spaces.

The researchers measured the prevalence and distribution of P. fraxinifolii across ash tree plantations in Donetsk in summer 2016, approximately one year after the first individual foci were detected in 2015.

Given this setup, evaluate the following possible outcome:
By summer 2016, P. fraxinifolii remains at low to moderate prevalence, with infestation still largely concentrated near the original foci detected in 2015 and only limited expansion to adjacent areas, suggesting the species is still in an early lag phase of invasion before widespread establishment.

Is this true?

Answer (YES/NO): NO